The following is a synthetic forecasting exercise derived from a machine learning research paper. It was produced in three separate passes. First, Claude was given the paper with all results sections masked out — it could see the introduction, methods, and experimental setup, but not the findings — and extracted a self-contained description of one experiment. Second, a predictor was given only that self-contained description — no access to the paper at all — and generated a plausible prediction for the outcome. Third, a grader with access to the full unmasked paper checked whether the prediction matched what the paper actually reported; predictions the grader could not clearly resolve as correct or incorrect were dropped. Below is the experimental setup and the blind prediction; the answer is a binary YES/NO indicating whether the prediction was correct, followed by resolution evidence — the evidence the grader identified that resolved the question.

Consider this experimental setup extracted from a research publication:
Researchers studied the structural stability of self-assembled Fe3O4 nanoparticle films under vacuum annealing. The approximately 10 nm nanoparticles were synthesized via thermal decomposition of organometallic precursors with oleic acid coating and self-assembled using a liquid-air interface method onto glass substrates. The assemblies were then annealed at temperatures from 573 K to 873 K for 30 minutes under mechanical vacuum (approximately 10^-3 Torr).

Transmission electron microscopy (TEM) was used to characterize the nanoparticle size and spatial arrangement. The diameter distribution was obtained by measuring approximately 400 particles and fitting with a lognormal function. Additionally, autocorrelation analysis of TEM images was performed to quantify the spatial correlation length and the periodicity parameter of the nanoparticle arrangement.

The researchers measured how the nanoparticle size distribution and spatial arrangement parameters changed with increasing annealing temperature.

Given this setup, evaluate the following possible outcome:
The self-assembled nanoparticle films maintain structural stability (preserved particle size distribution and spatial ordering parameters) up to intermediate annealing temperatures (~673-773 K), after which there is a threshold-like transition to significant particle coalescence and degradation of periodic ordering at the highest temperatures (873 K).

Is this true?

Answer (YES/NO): NO